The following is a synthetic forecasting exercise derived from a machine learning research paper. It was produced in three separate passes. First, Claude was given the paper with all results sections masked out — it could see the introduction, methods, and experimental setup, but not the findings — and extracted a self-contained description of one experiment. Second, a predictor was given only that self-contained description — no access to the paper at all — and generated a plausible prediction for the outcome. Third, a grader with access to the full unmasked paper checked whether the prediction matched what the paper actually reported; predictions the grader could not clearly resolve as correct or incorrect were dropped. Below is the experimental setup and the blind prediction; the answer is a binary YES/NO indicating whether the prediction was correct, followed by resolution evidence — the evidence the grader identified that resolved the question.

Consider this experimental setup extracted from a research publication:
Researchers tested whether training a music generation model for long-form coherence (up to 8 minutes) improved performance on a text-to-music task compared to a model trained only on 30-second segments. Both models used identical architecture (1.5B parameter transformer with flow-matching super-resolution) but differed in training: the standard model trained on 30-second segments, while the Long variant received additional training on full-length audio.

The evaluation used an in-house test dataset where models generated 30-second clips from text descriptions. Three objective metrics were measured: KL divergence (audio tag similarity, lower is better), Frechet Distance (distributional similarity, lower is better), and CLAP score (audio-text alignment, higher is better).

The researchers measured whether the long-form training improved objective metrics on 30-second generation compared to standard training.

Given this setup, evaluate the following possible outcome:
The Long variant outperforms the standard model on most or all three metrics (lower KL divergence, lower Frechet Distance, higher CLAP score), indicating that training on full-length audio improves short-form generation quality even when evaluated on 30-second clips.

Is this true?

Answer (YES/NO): YES